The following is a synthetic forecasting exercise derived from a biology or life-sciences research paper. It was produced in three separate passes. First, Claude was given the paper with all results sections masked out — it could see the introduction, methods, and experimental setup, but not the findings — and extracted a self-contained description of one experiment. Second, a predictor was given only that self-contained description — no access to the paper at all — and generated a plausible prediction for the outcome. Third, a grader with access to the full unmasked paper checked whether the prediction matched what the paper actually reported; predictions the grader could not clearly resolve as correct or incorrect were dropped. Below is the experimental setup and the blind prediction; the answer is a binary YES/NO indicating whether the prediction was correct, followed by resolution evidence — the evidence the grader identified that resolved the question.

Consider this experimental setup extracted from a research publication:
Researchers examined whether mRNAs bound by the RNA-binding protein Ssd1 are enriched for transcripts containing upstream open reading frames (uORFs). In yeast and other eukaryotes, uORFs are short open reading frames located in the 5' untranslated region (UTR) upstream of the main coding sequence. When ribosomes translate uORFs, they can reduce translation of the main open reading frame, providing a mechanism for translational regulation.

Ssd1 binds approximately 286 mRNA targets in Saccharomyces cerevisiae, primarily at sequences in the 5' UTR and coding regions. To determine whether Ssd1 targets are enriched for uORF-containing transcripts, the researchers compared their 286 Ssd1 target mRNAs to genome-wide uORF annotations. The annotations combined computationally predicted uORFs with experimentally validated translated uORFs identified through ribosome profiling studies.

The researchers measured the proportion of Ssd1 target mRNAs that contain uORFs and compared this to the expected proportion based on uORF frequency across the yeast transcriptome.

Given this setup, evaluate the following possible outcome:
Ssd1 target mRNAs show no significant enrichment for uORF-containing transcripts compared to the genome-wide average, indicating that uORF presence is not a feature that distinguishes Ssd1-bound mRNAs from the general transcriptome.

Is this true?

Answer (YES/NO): NO